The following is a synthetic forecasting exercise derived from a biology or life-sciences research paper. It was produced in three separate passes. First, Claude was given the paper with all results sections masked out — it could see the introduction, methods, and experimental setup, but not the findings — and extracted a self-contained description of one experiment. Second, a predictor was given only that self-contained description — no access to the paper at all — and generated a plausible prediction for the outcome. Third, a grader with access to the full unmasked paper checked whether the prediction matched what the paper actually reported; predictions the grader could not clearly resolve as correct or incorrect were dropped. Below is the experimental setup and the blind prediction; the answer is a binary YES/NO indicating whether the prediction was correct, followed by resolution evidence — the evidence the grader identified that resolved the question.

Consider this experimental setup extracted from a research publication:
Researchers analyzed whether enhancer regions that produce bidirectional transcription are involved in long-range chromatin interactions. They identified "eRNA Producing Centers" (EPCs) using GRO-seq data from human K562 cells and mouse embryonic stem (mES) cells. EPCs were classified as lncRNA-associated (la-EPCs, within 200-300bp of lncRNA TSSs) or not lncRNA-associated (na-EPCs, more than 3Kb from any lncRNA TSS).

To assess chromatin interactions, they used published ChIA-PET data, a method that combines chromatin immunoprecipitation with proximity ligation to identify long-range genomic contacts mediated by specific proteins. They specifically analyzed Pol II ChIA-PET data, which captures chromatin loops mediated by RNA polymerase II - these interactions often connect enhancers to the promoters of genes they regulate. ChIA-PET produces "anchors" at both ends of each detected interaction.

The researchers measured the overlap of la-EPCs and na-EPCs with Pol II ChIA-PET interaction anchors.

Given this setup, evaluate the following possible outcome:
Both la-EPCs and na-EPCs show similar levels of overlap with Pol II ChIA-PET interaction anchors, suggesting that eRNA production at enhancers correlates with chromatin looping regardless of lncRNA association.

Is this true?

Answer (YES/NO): NO